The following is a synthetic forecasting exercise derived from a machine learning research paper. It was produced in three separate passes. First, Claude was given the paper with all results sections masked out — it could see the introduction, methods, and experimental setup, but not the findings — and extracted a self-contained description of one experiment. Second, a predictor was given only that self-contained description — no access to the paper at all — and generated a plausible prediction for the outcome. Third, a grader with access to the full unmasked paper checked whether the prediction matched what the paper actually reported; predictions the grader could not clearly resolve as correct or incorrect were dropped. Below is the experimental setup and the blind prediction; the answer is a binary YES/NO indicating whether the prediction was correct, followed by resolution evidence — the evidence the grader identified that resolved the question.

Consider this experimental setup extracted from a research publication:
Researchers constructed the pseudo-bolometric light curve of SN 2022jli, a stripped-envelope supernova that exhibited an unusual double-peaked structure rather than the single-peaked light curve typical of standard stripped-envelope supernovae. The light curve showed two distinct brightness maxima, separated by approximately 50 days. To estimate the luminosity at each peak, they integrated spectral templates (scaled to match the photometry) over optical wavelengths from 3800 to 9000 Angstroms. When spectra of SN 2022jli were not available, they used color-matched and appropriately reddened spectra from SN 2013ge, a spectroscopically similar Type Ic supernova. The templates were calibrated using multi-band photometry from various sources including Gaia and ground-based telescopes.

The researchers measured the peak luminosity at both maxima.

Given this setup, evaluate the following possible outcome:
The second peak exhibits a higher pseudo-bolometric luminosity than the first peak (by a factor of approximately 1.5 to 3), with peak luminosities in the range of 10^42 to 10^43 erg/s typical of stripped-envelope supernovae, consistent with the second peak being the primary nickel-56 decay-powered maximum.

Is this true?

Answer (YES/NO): NO